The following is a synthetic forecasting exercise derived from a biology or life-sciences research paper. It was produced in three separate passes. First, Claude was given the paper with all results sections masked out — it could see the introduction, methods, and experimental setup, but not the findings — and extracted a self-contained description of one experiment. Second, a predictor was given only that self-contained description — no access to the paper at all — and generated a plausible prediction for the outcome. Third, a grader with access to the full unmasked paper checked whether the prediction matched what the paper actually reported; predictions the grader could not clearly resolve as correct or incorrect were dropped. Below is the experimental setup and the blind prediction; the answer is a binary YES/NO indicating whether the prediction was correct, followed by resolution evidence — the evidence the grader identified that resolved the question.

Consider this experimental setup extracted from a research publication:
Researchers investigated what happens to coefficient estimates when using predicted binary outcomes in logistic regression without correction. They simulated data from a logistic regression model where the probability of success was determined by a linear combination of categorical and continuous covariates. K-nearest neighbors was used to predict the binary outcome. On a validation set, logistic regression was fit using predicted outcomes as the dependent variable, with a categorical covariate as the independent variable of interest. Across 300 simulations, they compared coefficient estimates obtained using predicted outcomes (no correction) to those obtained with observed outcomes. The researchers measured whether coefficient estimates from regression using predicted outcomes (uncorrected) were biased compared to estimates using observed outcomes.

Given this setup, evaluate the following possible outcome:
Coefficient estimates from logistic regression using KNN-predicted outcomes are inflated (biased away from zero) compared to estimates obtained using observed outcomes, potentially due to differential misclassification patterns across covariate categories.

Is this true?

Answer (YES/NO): YES